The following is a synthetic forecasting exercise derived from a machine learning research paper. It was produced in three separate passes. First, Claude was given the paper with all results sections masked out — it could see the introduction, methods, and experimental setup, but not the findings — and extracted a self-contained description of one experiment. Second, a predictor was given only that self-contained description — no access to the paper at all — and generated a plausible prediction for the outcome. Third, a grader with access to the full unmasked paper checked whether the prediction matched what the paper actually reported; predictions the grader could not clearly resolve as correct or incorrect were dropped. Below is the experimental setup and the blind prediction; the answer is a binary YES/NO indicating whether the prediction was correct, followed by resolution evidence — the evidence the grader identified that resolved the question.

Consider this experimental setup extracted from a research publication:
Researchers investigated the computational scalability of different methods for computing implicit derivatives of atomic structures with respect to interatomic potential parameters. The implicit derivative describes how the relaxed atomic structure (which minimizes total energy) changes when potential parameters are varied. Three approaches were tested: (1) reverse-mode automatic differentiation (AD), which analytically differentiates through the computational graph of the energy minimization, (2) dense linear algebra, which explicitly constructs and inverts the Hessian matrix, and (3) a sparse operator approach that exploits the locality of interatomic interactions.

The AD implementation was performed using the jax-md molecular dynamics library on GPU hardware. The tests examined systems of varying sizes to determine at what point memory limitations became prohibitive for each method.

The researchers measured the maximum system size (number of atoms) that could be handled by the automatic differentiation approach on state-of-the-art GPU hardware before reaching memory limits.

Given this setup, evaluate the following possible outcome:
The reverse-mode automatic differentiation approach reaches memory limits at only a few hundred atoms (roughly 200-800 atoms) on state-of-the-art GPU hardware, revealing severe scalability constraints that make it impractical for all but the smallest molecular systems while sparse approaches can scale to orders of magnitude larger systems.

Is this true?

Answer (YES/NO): NO